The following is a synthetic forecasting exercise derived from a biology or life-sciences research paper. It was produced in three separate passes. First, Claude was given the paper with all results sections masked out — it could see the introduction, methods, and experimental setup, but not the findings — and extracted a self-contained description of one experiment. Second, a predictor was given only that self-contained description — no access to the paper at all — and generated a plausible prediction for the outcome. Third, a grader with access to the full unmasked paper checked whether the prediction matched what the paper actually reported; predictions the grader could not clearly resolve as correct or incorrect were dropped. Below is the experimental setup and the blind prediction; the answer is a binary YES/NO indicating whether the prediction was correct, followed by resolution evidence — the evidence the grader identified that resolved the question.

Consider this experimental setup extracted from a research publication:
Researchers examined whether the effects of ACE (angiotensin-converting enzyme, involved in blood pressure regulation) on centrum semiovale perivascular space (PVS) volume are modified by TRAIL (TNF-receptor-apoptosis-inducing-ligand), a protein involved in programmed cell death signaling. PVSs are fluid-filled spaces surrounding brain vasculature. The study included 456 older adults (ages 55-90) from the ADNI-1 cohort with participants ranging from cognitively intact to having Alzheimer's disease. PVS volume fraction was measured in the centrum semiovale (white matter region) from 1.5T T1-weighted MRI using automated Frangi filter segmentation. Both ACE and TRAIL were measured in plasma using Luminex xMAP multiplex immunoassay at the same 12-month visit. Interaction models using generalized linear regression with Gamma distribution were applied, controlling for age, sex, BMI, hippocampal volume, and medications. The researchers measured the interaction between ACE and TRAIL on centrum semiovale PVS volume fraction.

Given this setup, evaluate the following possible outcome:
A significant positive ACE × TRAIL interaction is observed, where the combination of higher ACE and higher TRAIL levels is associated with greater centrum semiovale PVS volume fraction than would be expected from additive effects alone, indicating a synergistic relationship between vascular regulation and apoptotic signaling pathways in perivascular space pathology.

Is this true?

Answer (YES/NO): NO